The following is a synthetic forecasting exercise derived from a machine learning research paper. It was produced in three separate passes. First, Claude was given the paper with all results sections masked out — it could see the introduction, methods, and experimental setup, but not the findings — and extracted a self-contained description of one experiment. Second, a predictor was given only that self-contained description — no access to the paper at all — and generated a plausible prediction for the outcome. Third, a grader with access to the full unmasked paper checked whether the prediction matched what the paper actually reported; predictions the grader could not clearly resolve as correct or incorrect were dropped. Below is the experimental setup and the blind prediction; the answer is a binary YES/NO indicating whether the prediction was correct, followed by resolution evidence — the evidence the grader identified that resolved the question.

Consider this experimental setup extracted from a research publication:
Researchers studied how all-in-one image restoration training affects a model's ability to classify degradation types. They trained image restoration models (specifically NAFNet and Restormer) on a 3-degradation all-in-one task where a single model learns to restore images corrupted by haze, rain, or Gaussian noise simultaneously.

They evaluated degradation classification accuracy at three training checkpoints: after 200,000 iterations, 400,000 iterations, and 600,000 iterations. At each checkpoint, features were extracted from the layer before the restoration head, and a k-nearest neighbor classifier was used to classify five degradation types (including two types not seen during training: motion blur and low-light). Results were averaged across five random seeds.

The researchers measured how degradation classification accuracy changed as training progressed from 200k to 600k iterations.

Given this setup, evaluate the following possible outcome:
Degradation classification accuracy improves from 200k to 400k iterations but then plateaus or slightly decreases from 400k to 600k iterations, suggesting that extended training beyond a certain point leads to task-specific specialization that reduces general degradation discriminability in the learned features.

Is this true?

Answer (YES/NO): NO